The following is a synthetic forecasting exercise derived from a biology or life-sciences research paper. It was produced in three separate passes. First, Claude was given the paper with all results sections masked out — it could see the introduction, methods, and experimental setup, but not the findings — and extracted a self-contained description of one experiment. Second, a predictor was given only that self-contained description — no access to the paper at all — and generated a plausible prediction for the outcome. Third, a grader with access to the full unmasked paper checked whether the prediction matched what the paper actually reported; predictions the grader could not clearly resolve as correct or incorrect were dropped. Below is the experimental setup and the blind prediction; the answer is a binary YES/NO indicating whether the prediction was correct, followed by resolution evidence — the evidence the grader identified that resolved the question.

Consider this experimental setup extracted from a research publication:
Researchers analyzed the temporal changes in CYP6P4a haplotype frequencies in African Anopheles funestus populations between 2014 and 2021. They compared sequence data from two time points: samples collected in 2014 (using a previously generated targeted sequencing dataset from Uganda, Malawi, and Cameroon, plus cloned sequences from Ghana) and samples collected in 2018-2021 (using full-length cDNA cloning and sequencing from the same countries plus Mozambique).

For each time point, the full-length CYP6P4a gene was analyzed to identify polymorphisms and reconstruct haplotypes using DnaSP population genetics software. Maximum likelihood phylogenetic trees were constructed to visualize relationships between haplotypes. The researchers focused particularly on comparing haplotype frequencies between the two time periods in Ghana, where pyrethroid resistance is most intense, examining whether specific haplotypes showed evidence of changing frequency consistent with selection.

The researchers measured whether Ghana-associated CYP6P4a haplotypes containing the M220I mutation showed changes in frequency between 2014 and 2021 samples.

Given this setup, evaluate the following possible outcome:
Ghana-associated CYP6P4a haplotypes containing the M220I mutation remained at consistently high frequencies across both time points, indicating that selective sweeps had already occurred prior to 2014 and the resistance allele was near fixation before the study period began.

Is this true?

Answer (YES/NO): NO